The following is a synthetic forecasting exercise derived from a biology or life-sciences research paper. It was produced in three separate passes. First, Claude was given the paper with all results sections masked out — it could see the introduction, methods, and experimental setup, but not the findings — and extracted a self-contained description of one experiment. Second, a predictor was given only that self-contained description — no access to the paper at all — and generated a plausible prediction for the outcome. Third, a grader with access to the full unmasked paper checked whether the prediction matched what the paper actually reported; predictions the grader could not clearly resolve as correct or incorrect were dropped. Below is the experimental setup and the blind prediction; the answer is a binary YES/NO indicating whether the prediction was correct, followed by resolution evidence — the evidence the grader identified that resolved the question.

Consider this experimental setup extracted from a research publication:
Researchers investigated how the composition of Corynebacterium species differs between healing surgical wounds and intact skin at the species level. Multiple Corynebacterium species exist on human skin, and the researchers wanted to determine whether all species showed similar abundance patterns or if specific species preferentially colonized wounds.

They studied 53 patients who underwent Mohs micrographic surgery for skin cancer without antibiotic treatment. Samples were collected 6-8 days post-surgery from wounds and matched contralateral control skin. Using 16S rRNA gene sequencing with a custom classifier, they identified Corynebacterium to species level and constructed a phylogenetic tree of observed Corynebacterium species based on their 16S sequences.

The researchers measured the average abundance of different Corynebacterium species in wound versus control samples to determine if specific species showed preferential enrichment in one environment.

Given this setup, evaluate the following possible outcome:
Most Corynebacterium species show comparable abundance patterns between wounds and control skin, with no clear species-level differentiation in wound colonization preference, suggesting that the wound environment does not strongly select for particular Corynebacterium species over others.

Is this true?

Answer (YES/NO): NO